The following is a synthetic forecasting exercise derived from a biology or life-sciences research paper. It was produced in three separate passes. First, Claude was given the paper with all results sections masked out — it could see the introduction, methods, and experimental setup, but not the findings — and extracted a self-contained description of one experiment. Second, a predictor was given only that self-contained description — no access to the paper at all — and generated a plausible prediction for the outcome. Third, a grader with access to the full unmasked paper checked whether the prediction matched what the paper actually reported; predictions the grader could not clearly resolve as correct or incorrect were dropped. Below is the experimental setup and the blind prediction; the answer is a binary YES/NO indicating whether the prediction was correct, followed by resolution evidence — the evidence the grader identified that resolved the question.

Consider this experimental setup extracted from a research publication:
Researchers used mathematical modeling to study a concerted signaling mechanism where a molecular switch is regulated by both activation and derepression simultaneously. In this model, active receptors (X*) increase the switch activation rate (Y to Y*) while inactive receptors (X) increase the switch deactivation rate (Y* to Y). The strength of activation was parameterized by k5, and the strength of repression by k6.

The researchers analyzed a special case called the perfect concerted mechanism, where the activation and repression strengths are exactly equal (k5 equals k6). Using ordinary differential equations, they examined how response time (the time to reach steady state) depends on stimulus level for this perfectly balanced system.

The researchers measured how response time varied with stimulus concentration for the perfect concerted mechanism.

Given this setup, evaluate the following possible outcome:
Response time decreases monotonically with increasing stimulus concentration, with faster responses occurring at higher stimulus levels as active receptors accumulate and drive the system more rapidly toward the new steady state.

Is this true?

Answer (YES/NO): NO